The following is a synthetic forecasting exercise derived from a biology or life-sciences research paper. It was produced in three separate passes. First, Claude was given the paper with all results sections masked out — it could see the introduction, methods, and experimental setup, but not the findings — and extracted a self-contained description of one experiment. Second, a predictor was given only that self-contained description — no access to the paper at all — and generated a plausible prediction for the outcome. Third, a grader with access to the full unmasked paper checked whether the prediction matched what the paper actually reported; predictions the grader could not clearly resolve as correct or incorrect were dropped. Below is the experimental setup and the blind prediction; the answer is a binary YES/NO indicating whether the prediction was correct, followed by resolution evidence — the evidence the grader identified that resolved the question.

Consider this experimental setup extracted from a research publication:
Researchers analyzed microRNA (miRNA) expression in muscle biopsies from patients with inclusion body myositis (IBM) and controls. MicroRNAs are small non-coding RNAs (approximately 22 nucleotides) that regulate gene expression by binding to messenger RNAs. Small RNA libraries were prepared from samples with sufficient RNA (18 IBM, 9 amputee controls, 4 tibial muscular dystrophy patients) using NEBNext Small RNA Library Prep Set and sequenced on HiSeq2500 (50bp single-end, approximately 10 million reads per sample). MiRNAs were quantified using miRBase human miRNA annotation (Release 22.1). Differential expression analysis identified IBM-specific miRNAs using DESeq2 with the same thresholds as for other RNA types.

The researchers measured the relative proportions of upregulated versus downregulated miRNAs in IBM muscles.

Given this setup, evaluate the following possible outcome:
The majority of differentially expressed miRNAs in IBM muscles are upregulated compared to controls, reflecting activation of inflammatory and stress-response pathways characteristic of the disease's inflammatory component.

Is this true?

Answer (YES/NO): YES